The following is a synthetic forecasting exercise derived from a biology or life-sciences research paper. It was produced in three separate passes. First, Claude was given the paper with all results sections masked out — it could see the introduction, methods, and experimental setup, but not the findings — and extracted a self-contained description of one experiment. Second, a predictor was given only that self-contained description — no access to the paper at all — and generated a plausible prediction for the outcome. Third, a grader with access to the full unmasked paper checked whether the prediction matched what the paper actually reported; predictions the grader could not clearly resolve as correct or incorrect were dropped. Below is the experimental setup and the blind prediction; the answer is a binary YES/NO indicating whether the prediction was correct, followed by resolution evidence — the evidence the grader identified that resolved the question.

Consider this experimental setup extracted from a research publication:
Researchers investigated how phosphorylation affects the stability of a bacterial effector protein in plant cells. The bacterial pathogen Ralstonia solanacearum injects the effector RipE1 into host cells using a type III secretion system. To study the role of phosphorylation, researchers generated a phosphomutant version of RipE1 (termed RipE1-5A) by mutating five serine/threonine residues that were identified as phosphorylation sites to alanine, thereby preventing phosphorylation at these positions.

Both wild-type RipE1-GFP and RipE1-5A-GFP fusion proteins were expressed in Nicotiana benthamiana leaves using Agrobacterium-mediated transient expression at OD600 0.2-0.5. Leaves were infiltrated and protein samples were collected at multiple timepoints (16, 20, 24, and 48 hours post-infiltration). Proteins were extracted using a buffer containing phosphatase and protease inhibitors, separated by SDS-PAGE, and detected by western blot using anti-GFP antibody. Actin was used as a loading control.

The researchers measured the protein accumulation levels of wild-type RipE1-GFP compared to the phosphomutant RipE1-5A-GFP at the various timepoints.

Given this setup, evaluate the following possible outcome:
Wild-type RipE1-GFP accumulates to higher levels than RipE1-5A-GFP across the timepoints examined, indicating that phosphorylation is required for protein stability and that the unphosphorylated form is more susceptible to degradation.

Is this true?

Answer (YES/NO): YES